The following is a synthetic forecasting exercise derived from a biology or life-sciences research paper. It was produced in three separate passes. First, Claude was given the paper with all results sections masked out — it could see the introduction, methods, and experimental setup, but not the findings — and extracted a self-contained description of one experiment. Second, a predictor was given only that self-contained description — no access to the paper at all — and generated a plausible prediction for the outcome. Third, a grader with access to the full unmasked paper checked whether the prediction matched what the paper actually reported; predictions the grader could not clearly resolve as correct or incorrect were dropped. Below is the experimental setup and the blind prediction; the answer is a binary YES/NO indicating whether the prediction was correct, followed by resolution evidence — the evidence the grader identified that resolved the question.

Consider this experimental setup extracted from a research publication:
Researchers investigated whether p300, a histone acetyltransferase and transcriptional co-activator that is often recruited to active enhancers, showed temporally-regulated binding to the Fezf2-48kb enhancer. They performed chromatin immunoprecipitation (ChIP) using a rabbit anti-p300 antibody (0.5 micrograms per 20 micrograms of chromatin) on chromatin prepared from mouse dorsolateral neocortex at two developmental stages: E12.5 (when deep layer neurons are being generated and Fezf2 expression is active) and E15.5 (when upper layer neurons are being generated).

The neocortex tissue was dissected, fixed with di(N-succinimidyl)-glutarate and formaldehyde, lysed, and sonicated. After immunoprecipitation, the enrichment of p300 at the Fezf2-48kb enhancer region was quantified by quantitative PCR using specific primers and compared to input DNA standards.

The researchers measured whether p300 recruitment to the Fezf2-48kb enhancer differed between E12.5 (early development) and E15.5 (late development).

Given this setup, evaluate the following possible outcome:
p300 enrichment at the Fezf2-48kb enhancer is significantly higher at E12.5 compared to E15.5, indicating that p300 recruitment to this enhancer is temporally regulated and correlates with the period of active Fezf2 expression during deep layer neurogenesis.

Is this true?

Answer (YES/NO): YES